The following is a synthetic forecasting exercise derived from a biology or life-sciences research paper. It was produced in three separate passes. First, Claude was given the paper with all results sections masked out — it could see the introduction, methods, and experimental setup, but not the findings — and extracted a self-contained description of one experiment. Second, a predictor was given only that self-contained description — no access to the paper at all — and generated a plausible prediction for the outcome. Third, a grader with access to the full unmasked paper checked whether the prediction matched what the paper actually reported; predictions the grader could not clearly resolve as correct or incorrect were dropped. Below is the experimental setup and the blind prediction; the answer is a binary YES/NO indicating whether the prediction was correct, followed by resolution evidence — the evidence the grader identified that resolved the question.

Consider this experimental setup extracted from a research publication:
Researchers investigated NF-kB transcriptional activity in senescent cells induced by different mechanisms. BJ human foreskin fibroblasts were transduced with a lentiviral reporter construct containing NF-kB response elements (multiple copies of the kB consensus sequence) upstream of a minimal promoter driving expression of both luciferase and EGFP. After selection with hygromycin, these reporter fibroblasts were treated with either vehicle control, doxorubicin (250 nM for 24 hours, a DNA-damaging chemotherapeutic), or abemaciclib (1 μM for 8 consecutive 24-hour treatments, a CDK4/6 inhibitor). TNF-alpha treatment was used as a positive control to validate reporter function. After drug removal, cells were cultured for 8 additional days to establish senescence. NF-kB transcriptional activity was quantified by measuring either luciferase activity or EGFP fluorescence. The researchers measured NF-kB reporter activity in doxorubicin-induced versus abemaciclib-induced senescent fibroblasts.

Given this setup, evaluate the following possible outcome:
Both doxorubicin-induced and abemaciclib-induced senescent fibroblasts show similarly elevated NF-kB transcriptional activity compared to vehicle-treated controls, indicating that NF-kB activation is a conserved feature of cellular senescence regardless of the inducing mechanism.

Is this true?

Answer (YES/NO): NO